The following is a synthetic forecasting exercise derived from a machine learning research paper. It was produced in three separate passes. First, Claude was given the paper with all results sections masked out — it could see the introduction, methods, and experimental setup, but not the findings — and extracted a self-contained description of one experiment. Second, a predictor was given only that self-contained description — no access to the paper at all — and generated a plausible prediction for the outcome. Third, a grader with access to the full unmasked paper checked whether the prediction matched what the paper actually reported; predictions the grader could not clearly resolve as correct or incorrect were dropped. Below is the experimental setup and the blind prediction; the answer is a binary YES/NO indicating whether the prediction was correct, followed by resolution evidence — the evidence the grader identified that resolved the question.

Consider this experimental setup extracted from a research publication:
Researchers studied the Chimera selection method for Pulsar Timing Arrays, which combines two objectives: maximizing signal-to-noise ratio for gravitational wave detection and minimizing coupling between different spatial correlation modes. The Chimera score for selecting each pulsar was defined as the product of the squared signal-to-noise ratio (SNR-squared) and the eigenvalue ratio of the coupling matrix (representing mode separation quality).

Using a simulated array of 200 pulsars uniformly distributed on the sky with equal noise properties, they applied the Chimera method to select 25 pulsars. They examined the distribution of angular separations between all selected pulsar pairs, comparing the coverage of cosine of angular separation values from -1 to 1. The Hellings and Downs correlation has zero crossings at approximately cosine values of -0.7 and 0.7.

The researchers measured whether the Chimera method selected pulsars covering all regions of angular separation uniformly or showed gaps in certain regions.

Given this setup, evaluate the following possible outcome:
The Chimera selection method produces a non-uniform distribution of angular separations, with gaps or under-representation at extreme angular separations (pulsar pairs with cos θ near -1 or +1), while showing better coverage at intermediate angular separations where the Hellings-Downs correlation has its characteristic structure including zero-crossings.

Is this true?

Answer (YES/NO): NO